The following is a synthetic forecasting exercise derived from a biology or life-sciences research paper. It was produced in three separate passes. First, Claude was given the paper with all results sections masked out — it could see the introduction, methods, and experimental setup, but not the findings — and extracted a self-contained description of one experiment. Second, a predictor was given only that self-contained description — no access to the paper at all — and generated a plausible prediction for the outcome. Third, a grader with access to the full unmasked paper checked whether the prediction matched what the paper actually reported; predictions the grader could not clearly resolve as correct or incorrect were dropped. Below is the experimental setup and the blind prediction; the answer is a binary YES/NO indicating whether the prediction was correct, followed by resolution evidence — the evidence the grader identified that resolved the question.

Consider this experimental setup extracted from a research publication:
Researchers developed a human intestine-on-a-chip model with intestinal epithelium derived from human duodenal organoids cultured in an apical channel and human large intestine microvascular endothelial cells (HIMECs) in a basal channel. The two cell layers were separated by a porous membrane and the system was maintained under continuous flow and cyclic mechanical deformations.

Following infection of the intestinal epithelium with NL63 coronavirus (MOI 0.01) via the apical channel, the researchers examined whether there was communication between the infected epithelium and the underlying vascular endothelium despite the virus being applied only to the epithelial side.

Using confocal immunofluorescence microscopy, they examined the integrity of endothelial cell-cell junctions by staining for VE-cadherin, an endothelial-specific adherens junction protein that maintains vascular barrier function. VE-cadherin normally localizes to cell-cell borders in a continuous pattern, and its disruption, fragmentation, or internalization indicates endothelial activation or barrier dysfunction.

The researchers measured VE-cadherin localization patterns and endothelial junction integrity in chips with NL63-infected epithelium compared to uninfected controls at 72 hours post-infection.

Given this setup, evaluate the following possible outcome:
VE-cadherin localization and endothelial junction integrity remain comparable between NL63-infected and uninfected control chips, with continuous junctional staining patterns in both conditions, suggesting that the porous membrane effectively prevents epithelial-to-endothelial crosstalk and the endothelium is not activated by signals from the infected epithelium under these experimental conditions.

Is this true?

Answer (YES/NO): NO